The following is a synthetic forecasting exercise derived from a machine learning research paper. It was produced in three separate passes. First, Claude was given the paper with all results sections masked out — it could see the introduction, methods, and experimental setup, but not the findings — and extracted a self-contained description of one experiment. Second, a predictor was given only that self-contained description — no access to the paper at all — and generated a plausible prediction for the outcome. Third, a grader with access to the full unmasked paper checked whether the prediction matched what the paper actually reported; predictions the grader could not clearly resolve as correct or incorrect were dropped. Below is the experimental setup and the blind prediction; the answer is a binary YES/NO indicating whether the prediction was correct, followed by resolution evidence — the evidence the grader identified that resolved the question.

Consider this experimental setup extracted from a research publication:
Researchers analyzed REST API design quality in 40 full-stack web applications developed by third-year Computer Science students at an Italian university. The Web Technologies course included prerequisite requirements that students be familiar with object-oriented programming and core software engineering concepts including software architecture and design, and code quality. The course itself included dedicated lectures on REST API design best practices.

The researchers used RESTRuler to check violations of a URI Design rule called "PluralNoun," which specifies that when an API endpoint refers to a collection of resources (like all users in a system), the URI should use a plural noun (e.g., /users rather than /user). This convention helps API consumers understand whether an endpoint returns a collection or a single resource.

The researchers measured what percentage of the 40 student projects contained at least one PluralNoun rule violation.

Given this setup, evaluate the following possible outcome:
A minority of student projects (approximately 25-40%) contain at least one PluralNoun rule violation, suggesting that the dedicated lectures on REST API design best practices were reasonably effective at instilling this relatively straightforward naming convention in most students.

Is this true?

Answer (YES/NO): NO